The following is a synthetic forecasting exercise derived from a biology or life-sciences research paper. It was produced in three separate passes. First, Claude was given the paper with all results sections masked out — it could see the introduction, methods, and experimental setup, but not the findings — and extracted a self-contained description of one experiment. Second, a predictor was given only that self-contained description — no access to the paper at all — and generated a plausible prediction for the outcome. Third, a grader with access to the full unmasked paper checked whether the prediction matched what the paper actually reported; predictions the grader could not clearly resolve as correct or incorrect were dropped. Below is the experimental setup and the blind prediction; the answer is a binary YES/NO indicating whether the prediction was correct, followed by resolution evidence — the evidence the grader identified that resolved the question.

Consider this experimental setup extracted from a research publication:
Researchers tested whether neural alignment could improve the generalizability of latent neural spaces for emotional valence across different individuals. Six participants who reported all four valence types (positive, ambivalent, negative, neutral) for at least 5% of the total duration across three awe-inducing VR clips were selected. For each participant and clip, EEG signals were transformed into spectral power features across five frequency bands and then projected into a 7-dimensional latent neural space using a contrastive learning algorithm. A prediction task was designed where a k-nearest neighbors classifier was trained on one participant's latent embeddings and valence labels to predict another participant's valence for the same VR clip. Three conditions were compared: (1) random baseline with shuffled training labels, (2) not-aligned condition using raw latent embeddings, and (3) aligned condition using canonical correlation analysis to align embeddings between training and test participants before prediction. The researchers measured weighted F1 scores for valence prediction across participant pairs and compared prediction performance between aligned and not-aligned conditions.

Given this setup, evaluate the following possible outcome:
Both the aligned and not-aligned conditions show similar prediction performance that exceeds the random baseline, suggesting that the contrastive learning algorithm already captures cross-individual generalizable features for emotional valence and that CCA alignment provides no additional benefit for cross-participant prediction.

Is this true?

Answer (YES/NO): NO